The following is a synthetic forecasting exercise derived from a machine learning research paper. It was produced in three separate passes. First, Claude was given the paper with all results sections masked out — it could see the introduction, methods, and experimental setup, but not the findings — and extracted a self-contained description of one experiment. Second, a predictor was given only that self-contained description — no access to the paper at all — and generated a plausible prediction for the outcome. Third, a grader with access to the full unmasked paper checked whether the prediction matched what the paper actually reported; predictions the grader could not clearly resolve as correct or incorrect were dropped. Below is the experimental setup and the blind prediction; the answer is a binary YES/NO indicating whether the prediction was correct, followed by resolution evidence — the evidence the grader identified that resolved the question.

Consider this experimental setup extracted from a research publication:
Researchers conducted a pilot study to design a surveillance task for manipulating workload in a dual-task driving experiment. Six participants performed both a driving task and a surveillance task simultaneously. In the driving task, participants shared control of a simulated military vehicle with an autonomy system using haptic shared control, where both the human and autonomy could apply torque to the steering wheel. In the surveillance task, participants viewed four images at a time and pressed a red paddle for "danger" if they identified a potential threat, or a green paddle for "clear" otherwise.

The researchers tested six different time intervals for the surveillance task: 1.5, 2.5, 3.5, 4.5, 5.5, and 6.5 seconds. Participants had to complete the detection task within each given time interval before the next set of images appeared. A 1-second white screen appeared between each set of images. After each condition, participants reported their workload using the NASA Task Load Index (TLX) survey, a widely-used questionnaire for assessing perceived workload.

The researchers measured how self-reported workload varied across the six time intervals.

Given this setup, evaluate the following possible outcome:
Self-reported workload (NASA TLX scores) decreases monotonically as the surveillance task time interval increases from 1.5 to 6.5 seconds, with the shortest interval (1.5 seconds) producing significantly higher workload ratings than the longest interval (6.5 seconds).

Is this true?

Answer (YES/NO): NO